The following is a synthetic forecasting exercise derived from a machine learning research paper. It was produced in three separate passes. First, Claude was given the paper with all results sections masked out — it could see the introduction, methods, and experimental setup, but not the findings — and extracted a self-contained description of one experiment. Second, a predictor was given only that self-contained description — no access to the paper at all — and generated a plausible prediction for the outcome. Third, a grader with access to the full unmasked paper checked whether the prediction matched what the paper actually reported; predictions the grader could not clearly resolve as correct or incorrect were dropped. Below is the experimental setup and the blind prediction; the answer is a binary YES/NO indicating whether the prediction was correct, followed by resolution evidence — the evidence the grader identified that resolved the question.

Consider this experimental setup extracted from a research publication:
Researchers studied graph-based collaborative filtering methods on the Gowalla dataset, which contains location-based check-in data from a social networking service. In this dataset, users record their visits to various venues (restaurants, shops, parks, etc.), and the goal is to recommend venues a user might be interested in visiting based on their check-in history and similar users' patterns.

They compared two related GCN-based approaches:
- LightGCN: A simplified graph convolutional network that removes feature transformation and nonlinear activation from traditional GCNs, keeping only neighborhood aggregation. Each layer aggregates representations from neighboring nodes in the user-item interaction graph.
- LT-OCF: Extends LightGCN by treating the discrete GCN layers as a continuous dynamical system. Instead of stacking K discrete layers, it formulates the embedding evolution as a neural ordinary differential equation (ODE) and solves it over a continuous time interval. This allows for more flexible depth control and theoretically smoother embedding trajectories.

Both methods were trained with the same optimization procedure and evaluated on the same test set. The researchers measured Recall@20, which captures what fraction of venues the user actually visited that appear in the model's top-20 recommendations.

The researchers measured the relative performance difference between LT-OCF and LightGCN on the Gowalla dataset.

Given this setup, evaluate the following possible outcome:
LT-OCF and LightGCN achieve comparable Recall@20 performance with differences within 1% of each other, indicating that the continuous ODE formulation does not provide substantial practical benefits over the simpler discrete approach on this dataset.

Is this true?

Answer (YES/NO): NO